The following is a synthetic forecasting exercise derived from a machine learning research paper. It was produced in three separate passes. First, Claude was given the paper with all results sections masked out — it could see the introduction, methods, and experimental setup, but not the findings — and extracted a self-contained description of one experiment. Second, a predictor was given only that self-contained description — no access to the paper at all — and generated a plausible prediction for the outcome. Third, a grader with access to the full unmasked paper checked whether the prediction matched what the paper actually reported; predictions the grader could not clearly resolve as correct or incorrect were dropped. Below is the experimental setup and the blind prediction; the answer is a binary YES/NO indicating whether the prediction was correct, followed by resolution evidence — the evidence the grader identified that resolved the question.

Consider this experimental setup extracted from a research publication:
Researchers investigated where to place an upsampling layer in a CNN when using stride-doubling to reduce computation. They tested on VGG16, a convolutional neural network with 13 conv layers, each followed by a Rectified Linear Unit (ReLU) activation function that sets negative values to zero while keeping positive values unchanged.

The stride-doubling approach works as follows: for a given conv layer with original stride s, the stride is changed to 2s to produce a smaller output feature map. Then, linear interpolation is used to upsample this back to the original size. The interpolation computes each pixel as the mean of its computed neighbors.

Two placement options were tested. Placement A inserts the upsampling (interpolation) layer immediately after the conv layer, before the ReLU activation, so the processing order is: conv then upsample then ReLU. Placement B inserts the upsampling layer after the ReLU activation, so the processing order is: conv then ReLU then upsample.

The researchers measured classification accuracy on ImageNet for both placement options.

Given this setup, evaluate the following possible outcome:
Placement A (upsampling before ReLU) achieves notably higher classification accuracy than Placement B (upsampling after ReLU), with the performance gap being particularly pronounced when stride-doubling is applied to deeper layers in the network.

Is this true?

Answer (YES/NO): NO